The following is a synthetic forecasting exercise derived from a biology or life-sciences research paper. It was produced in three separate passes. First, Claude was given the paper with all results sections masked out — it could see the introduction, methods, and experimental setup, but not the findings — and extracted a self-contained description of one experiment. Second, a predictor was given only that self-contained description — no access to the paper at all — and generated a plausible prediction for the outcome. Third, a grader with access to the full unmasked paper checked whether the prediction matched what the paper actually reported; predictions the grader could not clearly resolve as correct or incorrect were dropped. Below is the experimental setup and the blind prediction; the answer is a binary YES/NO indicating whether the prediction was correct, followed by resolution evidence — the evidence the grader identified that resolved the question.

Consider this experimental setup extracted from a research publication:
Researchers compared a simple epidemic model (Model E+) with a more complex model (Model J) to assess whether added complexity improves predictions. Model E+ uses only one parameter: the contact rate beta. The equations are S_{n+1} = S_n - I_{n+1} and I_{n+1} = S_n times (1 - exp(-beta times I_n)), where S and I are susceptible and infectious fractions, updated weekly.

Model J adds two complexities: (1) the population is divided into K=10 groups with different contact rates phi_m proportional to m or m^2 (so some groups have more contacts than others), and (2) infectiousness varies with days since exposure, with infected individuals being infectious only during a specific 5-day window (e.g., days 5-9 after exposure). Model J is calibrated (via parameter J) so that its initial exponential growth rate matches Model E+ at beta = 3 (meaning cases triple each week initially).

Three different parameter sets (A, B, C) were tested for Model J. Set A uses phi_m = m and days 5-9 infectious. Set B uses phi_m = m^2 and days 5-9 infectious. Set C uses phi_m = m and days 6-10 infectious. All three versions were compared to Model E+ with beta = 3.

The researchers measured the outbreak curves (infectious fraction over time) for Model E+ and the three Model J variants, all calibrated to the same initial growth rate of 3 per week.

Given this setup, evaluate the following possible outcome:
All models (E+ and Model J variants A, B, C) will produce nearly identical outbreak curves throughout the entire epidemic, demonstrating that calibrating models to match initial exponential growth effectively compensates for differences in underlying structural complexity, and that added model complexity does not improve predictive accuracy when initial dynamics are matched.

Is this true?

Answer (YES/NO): NO